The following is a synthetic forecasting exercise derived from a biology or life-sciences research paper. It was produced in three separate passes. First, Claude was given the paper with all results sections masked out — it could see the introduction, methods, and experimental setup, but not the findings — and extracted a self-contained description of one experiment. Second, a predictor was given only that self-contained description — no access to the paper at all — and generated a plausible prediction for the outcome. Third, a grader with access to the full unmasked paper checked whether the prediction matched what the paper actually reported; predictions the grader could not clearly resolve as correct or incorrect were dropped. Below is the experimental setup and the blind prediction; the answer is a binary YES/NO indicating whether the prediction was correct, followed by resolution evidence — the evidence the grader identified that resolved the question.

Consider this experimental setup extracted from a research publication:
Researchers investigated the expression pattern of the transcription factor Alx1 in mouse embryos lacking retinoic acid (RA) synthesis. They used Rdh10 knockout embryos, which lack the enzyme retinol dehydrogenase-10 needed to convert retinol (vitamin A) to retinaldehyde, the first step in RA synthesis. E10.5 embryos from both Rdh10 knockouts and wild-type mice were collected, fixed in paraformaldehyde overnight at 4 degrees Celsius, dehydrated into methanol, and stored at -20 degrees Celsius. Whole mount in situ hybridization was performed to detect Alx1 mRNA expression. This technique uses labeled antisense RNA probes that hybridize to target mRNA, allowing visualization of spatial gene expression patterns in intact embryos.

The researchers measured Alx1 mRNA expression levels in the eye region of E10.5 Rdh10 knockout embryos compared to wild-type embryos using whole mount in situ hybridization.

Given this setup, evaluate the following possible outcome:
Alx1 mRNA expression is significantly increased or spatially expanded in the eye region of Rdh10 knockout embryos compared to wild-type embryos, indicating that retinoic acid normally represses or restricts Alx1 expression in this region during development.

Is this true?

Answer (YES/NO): NO